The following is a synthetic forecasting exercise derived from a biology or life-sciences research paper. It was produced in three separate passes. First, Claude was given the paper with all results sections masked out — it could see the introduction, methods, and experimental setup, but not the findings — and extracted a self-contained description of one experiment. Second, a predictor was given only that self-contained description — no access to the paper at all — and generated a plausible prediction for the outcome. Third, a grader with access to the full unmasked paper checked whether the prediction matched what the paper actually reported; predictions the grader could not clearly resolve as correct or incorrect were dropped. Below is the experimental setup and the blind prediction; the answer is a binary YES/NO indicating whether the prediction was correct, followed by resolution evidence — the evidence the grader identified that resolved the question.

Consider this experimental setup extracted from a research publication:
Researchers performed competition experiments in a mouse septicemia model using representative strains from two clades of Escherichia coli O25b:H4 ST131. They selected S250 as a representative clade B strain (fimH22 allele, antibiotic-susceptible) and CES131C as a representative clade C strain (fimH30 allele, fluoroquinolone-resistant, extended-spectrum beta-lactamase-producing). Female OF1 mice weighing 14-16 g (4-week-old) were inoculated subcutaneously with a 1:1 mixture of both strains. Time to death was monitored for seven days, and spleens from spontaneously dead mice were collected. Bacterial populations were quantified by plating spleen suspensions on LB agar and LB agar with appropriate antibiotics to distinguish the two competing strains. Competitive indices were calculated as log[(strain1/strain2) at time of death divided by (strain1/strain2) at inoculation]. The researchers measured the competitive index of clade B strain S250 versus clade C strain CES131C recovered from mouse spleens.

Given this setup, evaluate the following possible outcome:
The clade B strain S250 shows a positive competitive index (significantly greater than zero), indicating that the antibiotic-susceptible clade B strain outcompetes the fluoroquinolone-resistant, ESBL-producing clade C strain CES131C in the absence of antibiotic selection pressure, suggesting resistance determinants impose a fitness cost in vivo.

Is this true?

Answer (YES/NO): YES